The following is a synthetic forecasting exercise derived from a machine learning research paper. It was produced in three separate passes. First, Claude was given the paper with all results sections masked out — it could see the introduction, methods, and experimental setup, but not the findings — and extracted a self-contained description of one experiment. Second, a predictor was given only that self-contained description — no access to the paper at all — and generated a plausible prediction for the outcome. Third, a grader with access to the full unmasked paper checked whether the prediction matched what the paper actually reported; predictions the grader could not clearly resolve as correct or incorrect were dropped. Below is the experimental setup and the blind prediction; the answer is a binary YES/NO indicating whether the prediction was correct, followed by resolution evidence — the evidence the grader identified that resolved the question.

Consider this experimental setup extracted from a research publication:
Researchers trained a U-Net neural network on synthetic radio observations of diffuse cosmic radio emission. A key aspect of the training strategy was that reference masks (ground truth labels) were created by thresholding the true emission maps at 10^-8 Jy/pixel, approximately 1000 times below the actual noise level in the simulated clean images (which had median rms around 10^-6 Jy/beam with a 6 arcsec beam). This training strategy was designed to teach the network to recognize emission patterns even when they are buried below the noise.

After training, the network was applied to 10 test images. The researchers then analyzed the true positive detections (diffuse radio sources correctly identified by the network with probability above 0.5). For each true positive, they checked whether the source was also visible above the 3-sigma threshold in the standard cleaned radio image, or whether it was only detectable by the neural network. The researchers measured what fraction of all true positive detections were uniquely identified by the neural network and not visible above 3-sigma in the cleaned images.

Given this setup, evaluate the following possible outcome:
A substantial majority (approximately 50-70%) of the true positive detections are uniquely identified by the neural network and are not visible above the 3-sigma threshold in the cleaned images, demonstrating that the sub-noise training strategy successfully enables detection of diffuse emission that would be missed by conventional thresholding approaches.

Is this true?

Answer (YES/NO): NO